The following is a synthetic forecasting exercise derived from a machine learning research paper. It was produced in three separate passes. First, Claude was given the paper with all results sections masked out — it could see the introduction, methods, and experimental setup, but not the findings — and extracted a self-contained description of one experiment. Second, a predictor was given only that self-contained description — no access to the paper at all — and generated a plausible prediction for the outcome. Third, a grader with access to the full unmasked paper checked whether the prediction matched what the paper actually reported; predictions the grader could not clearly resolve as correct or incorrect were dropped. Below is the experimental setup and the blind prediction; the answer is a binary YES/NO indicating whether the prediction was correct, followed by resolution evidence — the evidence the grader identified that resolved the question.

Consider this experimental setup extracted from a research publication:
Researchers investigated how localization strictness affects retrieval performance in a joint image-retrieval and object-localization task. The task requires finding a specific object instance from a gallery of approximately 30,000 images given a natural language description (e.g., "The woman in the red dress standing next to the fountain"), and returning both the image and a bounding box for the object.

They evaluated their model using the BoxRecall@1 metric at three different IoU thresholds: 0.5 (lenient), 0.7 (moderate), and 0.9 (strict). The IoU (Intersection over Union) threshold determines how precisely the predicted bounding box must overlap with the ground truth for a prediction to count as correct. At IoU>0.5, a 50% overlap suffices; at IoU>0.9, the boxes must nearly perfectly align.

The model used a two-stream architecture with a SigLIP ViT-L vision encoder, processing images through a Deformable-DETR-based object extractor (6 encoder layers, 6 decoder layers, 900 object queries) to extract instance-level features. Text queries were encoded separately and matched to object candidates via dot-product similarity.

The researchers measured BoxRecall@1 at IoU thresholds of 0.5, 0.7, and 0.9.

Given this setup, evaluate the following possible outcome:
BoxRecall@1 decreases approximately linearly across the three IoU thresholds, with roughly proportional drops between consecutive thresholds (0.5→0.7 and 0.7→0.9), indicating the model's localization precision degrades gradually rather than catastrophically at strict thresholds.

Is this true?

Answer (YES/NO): NO